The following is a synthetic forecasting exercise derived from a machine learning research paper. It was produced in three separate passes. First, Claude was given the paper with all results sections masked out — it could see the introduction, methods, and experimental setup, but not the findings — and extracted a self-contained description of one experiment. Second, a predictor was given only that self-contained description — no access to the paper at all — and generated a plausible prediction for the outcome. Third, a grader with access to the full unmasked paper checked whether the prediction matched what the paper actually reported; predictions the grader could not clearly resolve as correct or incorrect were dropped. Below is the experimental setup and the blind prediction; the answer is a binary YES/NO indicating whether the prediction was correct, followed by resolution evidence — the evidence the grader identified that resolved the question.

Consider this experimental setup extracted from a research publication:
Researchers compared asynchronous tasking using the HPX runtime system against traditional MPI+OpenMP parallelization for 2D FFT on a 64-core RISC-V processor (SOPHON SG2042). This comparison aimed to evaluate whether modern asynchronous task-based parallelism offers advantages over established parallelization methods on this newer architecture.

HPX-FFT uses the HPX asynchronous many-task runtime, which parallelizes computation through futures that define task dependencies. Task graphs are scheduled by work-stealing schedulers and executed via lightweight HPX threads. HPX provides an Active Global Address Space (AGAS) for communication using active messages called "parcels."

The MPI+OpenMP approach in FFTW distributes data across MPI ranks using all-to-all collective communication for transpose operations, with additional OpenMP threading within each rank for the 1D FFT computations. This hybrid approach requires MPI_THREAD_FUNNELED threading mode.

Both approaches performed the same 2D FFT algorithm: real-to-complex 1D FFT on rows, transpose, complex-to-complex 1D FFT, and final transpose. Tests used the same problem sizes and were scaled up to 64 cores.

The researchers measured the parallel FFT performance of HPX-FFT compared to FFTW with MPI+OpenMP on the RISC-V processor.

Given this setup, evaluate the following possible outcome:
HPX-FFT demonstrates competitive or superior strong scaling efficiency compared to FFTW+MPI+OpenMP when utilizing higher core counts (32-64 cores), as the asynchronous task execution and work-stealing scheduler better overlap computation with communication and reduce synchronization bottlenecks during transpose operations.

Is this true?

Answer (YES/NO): NO